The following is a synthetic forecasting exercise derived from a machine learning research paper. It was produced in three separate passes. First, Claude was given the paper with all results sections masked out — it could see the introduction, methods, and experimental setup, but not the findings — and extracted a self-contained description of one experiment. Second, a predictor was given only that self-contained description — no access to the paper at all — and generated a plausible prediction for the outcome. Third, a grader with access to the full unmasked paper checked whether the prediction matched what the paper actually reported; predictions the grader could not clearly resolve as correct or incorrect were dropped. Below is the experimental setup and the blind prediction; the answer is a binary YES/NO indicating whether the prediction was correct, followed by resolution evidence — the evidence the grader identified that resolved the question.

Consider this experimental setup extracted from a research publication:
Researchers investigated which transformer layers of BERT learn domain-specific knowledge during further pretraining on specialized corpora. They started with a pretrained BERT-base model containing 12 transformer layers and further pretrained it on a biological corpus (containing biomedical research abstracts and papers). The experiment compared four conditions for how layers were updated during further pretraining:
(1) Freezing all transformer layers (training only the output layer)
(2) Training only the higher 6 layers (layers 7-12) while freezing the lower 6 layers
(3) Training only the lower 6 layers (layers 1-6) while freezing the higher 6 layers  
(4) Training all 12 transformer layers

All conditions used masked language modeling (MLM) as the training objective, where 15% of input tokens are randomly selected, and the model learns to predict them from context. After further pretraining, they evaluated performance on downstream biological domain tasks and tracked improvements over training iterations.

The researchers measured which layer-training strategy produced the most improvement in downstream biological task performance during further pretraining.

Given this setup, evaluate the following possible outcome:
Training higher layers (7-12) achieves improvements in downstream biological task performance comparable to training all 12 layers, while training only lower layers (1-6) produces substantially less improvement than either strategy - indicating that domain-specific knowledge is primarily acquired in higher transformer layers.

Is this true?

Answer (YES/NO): NO